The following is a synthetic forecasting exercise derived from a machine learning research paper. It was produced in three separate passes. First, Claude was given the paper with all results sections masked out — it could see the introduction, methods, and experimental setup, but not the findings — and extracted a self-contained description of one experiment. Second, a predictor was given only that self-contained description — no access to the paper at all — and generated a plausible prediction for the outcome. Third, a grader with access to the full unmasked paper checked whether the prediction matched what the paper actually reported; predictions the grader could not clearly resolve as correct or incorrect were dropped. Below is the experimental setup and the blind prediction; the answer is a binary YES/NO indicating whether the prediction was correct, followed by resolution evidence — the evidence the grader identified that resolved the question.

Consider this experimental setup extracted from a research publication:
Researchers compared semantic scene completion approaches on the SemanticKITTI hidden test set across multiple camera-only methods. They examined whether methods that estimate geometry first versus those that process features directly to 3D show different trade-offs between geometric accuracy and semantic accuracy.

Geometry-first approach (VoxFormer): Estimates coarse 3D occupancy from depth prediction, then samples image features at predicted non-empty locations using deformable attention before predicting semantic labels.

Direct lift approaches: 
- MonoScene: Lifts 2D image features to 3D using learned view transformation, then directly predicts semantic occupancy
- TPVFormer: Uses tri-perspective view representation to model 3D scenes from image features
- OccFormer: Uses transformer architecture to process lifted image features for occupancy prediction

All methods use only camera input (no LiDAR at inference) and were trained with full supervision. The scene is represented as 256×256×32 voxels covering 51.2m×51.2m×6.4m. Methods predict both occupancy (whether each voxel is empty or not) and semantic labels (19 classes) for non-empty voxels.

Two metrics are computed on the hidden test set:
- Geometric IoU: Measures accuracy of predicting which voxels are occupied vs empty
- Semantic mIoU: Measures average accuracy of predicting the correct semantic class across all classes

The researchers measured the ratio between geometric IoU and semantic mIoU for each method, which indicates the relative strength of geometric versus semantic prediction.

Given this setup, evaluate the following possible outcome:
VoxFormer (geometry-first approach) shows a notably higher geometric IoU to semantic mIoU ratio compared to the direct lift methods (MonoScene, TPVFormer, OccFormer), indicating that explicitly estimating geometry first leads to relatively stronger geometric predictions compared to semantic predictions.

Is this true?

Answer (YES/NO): NO